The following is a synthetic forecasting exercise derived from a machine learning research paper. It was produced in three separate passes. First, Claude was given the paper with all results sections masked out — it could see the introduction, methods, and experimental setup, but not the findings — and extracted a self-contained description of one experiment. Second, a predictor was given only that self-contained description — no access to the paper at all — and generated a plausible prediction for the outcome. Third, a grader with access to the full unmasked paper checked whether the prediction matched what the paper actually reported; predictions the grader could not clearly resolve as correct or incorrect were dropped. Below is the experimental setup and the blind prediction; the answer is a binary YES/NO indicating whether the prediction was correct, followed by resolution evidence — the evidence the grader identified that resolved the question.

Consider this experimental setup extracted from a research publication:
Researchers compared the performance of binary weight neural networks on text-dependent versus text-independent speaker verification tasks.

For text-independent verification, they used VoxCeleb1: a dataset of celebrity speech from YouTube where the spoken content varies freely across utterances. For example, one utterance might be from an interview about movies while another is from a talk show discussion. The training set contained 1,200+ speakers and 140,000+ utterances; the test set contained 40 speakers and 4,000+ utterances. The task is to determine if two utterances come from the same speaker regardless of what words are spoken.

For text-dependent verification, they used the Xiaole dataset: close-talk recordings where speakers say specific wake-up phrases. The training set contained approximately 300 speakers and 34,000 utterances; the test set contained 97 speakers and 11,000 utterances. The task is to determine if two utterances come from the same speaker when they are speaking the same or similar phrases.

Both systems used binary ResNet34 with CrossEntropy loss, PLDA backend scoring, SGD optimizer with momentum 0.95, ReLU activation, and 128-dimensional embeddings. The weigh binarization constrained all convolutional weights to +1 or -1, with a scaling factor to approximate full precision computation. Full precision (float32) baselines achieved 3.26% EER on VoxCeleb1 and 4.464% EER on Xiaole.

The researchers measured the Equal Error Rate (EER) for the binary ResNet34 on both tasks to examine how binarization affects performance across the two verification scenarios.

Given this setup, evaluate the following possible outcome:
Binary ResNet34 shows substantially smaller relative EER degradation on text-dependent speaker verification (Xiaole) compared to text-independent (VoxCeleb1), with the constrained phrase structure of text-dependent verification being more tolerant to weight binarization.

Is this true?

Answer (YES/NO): YES